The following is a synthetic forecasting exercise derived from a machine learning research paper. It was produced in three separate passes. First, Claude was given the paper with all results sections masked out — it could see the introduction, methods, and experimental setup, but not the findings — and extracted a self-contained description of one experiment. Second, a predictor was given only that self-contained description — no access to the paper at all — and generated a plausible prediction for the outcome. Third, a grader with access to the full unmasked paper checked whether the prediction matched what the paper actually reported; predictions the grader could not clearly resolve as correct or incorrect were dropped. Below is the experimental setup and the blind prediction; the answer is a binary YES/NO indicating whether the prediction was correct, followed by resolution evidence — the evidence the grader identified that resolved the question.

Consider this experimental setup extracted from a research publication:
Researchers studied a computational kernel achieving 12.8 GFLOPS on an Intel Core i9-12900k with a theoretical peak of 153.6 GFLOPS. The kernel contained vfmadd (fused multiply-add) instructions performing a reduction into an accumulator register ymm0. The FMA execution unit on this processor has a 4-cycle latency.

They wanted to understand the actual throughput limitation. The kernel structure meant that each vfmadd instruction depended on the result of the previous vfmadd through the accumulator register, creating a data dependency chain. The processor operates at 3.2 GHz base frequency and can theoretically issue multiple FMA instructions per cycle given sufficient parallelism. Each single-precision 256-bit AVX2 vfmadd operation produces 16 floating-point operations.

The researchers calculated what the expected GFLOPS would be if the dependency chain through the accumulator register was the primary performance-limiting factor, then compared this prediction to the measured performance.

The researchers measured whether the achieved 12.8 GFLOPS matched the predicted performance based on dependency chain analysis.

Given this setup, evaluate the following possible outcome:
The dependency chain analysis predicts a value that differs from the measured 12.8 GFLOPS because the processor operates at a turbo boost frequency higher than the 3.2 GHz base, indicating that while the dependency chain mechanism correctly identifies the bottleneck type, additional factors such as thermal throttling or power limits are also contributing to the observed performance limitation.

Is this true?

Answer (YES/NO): NO